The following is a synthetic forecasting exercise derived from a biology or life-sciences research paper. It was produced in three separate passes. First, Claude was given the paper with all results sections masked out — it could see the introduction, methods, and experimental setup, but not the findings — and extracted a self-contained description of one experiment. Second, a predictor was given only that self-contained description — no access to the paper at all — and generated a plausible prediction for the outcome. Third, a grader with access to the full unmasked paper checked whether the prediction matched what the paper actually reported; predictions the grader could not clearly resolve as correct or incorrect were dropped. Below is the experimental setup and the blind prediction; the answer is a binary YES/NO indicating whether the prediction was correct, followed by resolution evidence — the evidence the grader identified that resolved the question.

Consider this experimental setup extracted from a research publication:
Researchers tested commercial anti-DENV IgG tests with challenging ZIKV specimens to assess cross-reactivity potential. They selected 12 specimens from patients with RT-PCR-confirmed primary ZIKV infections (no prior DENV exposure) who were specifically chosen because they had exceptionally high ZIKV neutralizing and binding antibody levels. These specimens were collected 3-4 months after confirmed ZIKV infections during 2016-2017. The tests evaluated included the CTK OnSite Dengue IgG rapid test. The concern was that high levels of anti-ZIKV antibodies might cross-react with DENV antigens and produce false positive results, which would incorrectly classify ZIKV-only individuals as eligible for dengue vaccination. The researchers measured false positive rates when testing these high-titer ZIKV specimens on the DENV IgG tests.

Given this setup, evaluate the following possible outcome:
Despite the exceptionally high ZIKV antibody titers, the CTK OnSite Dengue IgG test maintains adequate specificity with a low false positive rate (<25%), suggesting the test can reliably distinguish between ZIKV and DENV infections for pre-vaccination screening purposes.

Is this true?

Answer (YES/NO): YES